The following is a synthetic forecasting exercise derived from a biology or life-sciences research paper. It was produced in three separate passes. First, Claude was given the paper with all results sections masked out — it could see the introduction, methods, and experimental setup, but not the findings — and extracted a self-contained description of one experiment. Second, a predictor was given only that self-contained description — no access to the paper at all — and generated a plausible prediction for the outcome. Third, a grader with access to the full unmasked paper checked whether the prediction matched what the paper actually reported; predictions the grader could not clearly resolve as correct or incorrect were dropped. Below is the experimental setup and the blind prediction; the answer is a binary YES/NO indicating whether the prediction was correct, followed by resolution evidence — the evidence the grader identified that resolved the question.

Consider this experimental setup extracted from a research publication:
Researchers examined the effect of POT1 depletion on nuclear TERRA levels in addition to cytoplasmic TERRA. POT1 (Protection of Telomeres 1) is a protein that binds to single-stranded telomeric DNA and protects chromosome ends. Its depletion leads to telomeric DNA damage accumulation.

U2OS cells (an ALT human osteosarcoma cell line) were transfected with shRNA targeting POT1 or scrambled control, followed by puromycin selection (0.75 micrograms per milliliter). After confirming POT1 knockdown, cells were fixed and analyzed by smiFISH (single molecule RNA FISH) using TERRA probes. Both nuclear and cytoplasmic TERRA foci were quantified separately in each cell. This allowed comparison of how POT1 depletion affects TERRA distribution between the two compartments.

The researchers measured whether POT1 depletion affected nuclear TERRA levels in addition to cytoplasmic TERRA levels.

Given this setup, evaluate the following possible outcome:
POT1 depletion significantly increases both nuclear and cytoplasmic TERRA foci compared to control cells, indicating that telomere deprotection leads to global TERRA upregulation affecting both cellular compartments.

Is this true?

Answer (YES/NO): NO